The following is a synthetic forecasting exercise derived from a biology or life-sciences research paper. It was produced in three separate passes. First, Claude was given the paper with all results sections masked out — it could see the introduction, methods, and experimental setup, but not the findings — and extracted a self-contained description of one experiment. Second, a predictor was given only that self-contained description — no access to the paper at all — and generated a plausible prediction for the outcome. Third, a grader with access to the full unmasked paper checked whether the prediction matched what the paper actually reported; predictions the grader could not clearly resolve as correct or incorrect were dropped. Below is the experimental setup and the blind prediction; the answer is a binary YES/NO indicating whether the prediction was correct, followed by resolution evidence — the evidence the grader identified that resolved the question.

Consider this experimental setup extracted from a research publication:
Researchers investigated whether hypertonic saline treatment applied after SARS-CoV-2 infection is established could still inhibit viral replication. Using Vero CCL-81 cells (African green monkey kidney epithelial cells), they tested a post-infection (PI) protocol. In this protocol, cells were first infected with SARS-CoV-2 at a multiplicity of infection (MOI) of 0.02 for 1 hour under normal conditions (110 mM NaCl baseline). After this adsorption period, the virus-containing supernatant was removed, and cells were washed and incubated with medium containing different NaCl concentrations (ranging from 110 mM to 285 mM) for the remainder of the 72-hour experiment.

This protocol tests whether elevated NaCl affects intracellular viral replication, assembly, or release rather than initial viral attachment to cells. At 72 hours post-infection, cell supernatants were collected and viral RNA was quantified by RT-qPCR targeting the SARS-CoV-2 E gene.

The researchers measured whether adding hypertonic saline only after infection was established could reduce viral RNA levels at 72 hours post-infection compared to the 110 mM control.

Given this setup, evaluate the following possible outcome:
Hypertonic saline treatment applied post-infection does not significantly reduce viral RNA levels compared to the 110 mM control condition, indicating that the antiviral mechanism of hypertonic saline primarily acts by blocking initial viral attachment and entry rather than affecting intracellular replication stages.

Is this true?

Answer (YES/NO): NO